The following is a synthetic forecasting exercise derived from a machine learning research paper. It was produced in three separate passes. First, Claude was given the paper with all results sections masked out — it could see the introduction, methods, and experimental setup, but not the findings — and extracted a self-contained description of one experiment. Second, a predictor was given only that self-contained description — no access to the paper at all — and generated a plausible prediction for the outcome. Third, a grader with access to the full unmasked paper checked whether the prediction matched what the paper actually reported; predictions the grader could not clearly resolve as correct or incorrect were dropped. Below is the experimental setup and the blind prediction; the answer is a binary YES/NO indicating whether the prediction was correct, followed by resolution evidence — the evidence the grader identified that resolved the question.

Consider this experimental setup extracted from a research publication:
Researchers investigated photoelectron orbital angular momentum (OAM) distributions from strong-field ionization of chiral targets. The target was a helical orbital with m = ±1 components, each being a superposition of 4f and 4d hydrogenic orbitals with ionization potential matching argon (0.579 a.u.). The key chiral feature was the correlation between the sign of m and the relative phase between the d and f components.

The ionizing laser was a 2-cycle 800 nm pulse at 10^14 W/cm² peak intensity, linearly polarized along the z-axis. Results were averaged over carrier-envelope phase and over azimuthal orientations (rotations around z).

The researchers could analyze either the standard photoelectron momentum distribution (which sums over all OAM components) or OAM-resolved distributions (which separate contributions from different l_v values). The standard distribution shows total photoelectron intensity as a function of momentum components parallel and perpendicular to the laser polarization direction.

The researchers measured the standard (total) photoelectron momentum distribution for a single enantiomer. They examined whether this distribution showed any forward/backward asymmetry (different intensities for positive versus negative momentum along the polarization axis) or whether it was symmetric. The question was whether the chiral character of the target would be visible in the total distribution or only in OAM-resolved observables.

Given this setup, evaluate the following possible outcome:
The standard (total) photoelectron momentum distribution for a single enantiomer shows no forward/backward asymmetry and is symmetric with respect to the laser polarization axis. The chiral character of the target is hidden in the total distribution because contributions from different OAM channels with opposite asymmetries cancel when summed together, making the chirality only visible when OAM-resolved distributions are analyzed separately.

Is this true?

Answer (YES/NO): YES